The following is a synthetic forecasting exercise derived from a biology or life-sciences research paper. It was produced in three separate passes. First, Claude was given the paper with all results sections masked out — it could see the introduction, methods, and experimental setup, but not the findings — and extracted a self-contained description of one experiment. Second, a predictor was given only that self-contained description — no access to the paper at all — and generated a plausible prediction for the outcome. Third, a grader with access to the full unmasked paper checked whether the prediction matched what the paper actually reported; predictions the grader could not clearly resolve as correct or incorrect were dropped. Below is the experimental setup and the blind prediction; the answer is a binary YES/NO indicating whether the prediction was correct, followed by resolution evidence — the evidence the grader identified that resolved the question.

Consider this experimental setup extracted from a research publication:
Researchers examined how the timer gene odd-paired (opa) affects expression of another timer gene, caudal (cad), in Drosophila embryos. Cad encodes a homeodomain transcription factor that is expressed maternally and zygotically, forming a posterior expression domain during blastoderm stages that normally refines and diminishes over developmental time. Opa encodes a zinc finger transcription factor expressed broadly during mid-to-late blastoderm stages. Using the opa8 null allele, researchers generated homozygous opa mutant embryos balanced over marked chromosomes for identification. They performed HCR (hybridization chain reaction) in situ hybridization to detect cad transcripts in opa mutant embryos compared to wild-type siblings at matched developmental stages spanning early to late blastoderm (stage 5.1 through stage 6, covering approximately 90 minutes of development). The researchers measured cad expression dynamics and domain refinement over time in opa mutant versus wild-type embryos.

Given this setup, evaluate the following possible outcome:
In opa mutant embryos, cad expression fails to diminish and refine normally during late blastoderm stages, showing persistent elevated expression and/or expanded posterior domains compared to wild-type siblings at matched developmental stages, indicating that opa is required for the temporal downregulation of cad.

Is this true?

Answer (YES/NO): YES